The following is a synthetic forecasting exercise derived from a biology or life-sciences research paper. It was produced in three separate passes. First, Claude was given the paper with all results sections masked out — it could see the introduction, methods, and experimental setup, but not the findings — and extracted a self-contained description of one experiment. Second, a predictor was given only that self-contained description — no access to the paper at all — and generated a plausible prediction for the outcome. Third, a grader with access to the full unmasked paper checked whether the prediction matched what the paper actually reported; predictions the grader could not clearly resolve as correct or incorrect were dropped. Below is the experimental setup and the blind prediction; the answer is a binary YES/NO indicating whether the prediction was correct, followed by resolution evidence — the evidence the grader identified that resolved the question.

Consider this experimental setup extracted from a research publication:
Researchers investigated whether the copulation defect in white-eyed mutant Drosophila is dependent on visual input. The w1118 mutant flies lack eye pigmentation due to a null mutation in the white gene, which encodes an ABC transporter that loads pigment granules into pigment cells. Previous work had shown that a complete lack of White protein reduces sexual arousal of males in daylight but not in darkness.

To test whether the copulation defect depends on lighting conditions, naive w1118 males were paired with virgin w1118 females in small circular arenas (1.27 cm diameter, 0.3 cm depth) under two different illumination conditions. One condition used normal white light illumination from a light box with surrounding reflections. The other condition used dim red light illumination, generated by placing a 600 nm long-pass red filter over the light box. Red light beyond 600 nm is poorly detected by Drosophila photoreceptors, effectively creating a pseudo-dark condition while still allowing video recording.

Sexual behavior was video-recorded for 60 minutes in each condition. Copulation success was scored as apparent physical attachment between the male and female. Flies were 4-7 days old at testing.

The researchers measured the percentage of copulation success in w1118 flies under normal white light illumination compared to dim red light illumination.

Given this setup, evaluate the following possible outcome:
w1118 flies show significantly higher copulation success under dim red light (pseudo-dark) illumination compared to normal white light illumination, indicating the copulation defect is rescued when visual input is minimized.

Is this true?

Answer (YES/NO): NO